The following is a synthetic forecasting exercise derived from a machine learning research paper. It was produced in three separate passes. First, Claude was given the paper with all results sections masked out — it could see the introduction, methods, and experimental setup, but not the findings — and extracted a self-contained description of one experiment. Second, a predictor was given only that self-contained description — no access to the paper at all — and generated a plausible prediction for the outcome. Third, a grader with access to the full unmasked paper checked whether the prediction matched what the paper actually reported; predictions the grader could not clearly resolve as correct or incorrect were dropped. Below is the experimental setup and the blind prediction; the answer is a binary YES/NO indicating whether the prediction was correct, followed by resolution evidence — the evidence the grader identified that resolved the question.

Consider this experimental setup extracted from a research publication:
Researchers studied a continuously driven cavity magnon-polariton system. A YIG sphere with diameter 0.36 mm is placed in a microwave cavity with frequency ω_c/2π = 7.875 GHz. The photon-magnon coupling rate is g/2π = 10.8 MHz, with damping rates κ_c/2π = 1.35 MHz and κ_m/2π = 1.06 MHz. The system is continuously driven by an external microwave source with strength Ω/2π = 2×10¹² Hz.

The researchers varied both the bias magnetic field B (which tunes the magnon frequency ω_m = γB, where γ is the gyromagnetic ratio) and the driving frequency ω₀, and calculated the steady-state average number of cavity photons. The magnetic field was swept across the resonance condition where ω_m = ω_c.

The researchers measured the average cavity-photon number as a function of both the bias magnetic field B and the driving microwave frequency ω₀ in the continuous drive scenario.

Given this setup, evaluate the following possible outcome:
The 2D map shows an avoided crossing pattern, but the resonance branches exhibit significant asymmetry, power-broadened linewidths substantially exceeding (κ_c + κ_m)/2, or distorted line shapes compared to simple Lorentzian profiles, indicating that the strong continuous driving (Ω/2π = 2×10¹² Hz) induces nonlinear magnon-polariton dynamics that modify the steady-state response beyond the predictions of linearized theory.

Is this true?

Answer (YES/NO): NO